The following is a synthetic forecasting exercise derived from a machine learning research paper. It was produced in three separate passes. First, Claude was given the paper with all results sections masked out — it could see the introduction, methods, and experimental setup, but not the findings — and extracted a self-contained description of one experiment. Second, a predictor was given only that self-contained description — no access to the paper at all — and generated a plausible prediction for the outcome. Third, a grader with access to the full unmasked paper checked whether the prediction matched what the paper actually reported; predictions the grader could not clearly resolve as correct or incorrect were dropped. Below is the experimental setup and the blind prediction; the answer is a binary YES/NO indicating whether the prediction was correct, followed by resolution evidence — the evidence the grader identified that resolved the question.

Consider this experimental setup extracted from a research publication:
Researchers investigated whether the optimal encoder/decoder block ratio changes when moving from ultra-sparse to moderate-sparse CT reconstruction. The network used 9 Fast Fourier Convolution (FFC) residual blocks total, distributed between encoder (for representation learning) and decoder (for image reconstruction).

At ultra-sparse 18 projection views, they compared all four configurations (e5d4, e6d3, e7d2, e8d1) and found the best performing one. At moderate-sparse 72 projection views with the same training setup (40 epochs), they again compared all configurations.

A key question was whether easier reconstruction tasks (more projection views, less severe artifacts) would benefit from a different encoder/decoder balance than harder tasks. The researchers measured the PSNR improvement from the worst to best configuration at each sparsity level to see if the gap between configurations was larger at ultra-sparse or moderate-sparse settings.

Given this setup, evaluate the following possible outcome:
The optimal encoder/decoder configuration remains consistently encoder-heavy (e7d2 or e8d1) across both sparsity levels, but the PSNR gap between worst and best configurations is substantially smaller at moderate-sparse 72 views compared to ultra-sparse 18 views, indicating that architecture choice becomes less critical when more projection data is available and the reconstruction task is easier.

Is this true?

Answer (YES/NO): NO